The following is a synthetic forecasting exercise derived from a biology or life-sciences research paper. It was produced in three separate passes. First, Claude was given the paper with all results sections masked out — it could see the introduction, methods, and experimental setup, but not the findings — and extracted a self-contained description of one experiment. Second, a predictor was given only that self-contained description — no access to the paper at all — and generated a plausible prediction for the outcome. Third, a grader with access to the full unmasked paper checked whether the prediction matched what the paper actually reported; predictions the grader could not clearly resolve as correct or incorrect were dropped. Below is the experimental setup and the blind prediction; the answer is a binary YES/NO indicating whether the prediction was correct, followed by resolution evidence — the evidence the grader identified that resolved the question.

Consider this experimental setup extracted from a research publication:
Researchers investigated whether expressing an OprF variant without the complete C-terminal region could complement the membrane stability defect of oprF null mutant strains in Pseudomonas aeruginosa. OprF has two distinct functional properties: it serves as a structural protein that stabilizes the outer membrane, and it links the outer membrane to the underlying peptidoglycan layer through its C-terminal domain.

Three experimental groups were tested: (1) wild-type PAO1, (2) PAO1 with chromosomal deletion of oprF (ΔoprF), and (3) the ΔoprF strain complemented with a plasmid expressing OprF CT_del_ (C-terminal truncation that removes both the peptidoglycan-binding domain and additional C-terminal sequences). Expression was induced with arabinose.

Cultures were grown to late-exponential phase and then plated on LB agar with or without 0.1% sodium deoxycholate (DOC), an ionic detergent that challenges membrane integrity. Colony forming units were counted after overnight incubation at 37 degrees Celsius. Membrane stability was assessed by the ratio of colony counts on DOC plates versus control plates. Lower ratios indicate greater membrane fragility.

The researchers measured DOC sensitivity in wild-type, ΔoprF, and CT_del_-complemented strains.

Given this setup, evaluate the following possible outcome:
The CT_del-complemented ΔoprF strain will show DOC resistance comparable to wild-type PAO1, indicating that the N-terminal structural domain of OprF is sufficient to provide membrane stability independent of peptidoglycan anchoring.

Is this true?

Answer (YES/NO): YES